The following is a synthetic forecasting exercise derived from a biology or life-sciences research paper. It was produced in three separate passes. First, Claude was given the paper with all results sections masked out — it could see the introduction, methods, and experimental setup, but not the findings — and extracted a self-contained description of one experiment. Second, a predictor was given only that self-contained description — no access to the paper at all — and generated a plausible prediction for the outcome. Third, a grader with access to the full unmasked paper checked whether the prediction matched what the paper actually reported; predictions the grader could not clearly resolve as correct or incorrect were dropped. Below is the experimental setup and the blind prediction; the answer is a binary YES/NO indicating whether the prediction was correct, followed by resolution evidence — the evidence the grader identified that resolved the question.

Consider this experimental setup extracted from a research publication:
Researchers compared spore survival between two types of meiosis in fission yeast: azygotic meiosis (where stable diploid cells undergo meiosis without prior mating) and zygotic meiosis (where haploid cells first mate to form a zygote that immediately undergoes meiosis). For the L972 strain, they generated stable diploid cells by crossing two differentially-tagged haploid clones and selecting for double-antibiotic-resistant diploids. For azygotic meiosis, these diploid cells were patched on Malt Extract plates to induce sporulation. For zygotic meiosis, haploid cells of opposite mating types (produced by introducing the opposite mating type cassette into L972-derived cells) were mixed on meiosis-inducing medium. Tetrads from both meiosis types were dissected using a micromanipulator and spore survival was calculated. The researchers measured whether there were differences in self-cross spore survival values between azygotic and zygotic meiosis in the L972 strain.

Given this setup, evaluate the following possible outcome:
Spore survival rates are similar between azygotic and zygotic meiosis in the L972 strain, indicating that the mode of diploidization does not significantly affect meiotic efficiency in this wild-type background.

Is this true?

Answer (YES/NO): NO